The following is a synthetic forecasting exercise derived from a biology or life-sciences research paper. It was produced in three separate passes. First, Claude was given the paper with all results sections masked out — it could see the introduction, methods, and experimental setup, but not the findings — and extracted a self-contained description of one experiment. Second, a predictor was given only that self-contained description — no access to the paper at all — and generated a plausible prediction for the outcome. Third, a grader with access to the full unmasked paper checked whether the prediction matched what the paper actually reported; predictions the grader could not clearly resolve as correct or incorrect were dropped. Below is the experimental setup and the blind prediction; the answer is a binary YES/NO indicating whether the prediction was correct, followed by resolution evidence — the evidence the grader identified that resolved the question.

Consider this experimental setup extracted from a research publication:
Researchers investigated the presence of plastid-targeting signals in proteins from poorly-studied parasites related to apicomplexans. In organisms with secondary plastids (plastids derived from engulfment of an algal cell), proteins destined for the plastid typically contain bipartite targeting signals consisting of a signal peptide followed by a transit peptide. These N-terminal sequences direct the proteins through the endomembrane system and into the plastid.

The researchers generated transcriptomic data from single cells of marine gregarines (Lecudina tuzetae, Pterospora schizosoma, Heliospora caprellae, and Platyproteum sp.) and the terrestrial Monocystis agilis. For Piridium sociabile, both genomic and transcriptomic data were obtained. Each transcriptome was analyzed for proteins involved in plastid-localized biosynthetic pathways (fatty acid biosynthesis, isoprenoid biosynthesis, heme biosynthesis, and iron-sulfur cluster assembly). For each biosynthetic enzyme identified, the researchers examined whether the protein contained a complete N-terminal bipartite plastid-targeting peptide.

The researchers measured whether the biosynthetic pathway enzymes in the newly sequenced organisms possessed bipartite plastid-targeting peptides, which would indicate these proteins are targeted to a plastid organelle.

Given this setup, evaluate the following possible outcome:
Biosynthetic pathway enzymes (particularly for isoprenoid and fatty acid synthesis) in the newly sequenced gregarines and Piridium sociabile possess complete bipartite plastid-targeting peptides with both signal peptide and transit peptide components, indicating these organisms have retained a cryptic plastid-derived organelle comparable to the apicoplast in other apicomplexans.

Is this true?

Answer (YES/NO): NO